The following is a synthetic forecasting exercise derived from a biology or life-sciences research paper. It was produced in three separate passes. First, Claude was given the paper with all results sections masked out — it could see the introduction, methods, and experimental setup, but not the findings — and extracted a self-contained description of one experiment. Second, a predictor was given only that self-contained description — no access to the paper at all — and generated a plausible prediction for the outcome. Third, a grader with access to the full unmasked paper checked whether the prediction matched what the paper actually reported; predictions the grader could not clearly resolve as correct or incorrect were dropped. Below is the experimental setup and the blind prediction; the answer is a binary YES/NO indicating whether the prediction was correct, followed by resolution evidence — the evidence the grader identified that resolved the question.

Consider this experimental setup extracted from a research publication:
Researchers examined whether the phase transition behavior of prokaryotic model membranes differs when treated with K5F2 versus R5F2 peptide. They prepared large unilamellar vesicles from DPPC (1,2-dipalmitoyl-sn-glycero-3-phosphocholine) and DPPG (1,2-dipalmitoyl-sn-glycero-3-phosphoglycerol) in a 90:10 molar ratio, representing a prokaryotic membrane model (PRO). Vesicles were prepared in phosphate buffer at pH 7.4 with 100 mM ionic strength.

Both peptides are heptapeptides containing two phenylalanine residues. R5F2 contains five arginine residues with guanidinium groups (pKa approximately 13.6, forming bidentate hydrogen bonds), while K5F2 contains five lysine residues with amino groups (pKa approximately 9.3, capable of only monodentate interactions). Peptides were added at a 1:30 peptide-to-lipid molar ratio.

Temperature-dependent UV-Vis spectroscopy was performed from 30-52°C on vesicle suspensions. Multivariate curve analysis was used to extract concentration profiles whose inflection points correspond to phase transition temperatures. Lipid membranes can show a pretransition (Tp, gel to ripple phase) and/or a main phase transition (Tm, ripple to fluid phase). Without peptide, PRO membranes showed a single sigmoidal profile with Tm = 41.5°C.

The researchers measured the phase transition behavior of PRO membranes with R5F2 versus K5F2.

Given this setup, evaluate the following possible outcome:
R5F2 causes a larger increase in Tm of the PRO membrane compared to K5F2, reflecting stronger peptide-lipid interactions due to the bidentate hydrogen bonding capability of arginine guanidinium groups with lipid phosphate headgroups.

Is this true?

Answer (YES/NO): NO